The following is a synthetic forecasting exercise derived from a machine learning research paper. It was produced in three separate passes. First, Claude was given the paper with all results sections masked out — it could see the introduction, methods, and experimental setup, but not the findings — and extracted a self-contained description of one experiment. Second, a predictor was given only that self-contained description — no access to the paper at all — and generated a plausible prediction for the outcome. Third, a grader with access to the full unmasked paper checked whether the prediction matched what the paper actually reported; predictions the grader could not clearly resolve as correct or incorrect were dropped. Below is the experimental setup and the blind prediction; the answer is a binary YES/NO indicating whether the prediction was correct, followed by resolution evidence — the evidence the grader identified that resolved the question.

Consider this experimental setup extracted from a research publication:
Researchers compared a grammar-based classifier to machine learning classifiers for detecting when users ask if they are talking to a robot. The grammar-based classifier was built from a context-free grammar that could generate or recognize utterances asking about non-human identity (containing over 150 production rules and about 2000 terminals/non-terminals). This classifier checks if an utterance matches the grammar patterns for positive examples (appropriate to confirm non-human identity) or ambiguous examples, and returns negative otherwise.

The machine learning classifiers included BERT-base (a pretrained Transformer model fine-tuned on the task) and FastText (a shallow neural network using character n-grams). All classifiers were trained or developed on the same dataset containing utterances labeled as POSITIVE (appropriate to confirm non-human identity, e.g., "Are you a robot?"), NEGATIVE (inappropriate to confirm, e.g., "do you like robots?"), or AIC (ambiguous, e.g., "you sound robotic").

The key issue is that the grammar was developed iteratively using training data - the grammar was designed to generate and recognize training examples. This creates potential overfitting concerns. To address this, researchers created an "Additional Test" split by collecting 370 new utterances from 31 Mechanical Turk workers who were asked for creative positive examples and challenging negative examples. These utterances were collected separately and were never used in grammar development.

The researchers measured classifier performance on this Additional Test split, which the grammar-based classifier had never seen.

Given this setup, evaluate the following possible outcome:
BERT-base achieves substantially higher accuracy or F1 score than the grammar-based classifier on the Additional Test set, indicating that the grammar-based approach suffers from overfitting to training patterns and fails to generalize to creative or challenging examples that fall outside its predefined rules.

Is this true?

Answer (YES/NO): YES